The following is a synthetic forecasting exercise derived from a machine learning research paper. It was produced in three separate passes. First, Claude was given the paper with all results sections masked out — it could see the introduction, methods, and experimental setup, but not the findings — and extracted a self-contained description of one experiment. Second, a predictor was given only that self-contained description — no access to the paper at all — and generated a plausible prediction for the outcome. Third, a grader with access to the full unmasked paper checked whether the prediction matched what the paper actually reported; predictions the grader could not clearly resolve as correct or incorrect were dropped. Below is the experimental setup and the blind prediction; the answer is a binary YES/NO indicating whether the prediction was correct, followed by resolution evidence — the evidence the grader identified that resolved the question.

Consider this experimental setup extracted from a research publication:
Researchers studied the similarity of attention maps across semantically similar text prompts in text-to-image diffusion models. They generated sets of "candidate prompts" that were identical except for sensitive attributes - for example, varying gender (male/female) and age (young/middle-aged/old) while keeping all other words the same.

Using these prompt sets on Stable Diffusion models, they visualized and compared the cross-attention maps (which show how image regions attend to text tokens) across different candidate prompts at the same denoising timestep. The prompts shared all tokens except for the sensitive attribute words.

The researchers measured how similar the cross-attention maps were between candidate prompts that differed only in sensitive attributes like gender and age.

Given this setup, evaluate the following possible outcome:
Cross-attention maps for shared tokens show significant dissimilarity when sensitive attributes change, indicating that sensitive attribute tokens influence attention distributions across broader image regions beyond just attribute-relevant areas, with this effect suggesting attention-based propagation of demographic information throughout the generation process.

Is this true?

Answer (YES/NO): NO